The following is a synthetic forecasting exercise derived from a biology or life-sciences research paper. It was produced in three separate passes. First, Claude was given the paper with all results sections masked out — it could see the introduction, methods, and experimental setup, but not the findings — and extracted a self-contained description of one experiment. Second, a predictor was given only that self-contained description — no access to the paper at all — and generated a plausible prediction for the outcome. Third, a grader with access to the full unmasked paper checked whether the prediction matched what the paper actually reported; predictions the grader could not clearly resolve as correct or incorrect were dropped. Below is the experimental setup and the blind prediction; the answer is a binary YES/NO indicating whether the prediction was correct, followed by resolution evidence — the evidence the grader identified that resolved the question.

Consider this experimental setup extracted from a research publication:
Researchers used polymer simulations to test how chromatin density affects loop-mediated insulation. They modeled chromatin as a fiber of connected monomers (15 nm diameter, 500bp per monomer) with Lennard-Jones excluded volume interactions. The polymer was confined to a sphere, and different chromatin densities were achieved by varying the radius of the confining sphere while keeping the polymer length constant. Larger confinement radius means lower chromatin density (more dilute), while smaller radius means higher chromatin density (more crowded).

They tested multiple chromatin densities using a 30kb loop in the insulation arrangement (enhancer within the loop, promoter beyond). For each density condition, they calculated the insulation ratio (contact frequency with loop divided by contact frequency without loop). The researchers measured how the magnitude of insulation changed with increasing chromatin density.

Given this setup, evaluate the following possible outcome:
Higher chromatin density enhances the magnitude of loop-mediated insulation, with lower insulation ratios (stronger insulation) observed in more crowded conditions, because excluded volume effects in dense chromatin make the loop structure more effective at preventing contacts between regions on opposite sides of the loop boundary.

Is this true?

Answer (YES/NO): NO